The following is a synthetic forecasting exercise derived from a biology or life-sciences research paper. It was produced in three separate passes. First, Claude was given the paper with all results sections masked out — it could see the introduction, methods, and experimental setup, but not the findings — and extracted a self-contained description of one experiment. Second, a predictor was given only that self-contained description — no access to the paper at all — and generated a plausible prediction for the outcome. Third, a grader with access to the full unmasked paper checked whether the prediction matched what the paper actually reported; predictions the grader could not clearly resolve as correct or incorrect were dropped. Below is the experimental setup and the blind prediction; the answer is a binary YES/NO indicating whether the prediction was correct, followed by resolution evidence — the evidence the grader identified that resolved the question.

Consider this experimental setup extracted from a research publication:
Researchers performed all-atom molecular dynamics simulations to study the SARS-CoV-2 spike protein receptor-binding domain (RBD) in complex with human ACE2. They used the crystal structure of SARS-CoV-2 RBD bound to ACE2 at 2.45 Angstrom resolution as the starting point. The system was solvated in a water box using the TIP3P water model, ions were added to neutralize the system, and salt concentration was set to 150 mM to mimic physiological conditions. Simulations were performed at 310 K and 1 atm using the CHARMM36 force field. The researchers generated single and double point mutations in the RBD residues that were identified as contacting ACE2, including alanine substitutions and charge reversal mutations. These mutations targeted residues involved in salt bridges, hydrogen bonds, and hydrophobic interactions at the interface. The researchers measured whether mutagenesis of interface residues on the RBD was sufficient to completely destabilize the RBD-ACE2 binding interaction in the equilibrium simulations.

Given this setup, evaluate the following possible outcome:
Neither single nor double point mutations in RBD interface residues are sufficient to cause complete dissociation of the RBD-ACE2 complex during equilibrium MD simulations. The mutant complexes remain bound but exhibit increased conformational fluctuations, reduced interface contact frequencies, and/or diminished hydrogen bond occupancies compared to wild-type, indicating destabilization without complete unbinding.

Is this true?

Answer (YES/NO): YES